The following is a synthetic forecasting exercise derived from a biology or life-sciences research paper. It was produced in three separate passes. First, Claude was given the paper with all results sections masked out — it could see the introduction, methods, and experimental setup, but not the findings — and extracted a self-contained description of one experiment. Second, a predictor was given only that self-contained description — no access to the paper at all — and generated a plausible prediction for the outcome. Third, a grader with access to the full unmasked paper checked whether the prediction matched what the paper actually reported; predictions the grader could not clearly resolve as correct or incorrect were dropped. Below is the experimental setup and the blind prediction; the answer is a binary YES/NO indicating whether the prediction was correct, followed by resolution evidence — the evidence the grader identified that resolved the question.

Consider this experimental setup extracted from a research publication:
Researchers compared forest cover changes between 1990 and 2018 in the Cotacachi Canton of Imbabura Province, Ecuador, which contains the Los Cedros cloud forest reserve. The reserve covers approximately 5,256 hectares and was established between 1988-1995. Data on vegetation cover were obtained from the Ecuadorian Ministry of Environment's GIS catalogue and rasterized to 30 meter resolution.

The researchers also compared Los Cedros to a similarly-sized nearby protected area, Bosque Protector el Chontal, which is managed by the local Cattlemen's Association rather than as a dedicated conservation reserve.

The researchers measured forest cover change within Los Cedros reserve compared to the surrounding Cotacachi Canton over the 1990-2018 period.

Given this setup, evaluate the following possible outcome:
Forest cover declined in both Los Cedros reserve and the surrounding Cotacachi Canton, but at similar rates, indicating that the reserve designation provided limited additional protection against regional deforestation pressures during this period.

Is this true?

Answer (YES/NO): NO